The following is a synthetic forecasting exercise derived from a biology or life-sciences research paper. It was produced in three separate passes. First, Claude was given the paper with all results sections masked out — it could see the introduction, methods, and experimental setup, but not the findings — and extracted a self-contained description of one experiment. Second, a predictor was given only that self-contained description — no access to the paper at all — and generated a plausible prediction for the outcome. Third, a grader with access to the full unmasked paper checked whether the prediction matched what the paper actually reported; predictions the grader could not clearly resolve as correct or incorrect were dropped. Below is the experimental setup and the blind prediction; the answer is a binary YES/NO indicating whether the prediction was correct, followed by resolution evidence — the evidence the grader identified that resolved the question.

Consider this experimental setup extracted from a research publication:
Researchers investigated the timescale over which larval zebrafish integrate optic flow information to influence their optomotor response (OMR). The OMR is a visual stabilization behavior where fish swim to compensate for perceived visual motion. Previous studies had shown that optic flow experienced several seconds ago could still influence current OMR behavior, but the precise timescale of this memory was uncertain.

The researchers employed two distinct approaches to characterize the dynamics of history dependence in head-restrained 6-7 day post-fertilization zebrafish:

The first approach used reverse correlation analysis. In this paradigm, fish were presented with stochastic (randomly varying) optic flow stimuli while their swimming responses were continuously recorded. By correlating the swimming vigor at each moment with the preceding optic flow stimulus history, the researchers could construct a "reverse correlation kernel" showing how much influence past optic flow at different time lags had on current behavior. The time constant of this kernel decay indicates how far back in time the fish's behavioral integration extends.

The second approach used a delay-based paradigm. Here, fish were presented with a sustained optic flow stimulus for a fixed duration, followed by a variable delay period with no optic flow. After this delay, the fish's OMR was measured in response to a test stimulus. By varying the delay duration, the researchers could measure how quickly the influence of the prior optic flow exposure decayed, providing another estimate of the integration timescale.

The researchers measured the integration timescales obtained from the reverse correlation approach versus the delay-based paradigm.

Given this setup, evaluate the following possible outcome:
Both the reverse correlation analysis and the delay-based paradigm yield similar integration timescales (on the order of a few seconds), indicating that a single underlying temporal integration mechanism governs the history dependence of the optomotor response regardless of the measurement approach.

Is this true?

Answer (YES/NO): NO